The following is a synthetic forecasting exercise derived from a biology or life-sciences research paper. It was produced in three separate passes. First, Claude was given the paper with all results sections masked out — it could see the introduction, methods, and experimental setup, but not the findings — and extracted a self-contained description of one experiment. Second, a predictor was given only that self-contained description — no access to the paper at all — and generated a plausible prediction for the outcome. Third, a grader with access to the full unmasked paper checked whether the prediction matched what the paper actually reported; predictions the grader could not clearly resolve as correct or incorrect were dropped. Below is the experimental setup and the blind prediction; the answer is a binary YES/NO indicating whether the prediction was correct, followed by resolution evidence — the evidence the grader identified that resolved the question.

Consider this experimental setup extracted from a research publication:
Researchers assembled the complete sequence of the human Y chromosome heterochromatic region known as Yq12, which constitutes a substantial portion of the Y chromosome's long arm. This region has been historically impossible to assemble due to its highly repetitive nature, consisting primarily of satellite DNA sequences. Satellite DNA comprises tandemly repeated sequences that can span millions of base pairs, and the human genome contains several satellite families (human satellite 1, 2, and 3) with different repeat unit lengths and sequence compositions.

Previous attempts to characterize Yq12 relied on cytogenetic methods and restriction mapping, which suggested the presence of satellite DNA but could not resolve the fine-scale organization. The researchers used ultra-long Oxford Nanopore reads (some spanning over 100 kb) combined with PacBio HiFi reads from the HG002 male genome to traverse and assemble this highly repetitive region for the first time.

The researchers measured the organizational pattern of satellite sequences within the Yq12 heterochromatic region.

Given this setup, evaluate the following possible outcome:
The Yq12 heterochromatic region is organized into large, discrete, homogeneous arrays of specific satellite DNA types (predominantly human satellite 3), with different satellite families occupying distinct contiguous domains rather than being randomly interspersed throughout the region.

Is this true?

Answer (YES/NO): YES